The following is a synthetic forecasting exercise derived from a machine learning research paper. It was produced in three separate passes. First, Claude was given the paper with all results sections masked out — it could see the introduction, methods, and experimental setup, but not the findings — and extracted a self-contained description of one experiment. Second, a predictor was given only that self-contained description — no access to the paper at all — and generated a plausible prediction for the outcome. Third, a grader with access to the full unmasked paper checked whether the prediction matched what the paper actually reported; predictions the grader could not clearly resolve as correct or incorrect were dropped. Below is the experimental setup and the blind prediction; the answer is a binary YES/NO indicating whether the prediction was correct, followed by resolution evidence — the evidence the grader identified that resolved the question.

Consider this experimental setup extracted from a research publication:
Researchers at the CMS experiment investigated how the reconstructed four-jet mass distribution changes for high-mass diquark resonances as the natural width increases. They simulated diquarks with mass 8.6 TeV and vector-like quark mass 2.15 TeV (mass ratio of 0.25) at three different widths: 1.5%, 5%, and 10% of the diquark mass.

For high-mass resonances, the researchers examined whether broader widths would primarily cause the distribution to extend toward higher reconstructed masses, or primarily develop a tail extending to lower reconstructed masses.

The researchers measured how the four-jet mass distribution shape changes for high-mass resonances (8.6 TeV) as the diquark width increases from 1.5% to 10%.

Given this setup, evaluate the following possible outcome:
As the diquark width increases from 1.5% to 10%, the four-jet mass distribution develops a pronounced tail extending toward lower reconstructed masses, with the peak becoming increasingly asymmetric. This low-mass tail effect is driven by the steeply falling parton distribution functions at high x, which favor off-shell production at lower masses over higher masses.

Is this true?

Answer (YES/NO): YES